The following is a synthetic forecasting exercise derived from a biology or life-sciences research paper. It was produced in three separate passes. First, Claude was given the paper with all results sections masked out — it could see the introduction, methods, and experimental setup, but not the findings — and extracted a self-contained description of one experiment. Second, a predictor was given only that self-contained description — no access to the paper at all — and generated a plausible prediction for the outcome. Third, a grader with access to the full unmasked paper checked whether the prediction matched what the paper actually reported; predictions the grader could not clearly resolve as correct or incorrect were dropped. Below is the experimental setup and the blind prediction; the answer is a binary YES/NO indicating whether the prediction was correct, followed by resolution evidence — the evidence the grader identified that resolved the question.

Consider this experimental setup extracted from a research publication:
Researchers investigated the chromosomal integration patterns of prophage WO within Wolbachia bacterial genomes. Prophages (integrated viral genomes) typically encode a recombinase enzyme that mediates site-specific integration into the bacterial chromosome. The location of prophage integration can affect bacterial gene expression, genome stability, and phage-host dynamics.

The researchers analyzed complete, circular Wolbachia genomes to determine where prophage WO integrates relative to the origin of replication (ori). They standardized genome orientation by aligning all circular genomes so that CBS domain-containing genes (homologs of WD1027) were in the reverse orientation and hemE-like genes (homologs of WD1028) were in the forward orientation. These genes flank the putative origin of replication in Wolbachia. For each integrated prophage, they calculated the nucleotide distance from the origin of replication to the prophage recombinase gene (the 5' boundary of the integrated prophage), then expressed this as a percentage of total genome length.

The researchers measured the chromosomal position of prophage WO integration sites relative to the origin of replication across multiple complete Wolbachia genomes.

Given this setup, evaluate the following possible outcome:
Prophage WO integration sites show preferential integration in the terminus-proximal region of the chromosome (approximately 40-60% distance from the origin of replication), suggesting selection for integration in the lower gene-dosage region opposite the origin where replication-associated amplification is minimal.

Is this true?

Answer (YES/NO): YES